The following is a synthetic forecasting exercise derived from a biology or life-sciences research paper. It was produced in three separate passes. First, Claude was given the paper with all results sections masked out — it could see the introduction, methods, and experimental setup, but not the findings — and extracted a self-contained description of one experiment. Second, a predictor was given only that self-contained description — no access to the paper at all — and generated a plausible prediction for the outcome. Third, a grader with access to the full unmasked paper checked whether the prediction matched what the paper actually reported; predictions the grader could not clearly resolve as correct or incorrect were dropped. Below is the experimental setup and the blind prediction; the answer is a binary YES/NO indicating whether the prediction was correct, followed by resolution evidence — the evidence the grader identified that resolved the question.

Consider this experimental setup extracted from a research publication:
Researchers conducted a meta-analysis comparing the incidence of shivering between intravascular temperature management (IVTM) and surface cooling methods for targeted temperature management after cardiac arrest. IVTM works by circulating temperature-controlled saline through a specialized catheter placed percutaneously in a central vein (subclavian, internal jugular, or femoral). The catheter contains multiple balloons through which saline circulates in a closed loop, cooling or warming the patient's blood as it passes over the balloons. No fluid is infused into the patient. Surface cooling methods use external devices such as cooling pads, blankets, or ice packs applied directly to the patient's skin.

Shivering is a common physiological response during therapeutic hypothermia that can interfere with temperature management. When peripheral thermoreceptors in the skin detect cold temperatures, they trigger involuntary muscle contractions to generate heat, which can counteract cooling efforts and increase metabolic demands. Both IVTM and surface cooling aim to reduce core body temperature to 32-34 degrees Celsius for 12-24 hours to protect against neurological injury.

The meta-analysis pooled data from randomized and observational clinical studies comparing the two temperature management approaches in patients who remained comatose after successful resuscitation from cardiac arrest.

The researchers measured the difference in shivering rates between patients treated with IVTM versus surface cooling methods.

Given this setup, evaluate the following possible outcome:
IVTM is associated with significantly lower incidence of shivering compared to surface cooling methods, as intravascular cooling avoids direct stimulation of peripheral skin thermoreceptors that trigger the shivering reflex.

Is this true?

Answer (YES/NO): YES